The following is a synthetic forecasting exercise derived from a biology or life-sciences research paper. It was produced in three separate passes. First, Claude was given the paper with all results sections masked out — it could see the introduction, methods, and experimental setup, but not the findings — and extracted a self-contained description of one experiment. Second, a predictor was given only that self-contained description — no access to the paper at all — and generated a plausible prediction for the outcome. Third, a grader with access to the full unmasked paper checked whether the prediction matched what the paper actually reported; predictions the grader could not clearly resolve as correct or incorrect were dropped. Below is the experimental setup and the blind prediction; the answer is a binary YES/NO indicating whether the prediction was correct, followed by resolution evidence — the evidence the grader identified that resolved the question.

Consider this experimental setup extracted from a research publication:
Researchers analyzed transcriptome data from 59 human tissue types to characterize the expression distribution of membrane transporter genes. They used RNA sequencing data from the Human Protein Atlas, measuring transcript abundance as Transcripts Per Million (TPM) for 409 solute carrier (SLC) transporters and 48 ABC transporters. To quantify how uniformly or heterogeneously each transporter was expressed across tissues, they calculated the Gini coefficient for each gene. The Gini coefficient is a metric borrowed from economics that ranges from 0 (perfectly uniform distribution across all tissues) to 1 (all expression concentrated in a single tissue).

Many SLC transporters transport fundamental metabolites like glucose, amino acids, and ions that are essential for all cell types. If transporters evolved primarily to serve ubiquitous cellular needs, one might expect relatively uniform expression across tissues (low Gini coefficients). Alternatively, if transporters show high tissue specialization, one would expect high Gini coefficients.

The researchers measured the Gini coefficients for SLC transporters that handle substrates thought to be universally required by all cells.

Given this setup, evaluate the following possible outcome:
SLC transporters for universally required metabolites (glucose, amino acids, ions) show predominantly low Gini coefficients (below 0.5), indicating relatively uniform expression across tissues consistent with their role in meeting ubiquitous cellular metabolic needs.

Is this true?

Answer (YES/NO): NO